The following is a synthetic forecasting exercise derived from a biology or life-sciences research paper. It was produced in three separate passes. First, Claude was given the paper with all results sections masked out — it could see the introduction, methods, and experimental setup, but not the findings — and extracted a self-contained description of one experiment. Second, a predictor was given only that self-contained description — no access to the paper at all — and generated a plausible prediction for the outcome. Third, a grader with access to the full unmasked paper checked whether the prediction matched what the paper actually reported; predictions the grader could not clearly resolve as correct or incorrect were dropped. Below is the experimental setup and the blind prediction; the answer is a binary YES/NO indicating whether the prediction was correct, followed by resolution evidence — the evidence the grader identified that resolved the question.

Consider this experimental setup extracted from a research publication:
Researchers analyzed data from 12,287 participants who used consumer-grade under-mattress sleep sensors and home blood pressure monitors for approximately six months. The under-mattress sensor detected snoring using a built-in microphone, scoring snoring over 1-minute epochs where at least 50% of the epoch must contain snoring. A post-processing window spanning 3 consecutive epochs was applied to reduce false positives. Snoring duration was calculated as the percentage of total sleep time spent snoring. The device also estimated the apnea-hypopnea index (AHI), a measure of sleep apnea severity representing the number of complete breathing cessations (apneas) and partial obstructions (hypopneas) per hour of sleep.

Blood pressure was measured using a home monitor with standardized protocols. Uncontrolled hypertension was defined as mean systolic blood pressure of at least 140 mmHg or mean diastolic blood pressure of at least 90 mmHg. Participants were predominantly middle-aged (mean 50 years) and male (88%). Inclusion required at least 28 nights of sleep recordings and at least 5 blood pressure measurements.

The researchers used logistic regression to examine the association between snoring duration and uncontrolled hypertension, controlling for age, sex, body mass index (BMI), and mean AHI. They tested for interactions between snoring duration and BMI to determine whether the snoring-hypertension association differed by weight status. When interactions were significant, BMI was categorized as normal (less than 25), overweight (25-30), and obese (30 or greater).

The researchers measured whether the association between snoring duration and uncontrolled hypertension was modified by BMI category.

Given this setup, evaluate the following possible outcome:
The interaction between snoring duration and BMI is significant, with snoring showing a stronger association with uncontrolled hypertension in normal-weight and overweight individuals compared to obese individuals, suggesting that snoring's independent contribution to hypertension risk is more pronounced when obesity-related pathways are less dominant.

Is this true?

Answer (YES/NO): YES